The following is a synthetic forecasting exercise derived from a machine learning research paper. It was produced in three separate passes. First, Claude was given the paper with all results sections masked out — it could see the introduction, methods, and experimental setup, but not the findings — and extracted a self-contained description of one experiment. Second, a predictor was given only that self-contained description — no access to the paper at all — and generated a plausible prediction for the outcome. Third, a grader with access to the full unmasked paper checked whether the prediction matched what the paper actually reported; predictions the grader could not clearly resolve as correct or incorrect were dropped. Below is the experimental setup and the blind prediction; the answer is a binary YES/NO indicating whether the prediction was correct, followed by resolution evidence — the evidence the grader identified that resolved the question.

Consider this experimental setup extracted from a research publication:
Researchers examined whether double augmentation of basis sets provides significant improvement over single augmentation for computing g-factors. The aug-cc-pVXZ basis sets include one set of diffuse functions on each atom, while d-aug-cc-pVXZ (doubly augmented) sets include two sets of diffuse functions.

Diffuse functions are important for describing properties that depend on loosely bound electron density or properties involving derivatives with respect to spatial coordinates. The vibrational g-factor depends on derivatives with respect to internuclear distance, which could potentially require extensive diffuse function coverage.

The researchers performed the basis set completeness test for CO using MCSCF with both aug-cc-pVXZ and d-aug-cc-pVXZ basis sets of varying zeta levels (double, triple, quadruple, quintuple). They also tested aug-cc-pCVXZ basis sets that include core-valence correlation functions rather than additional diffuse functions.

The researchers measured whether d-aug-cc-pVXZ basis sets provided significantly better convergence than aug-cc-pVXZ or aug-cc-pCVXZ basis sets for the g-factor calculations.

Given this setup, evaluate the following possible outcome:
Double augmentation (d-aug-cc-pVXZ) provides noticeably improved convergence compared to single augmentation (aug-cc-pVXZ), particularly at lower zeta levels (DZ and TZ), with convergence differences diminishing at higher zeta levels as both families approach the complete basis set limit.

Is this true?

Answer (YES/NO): NO